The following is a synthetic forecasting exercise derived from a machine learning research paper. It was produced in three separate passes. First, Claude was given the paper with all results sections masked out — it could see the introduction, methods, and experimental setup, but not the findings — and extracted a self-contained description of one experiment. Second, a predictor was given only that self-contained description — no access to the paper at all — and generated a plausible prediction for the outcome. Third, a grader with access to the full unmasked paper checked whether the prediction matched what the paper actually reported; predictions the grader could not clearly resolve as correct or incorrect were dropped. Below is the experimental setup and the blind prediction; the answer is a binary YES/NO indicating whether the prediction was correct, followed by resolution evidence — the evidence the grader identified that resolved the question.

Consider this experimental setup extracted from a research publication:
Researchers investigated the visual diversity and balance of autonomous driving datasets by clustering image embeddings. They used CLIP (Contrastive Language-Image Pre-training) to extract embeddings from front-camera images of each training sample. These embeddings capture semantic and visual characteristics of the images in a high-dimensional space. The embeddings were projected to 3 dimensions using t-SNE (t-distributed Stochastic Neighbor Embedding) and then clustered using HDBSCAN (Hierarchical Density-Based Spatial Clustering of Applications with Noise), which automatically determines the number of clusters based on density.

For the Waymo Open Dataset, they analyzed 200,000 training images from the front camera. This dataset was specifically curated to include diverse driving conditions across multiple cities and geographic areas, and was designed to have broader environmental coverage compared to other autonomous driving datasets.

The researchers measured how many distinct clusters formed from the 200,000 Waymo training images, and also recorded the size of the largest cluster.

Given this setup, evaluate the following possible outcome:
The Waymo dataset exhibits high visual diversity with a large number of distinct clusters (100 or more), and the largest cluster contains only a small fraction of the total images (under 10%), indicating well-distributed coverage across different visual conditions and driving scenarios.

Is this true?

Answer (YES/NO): YES